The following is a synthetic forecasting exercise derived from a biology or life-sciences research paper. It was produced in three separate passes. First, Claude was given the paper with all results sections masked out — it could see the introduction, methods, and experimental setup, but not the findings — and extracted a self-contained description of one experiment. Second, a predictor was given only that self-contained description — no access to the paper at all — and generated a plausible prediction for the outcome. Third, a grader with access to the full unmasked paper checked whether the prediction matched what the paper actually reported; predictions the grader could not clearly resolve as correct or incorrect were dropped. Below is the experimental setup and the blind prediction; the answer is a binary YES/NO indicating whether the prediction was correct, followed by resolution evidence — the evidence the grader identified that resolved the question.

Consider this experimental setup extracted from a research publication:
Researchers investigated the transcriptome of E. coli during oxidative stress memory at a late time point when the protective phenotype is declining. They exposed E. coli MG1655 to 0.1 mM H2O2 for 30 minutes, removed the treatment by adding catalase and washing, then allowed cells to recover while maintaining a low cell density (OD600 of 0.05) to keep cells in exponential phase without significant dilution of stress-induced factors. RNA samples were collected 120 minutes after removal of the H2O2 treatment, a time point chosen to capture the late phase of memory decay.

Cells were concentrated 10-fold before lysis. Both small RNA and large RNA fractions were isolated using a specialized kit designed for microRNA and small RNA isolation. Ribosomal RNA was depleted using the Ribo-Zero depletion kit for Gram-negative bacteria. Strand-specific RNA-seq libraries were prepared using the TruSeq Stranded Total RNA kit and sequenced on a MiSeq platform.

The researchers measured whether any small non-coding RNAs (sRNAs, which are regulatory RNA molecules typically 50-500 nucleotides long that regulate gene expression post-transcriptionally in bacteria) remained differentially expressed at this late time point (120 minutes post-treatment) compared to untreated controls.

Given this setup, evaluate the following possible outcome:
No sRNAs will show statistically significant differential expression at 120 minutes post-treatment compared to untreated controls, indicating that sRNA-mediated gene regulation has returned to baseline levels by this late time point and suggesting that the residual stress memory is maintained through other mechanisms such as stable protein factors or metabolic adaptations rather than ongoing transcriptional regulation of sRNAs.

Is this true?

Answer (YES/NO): NO